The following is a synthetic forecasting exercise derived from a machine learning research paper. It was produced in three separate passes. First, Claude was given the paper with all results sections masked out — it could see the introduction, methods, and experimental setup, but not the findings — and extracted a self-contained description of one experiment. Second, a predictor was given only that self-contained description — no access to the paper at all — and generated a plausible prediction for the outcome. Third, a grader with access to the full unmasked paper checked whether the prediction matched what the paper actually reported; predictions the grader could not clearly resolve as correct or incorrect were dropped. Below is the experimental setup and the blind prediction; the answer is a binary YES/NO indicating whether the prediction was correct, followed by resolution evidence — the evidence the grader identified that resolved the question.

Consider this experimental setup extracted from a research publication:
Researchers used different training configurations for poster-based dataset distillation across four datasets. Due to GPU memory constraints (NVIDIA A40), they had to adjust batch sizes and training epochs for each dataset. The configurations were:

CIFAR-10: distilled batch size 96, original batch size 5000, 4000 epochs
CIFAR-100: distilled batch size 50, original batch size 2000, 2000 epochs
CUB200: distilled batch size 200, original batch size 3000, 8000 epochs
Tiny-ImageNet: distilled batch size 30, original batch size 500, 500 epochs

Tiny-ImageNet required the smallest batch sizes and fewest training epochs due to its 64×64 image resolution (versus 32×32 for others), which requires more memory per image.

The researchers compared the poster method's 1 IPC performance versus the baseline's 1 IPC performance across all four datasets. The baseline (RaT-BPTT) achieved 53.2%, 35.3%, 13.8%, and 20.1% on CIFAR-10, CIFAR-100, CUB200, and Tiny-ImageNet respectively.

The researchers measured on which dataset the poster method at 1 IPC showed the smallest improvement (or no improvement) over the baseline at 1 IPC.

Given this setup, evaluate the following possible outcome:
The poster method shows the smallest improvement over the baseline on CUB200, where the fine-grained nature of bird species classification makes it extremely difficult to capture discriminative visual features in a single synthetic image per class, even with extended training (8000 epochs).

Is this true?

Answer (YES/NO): NO